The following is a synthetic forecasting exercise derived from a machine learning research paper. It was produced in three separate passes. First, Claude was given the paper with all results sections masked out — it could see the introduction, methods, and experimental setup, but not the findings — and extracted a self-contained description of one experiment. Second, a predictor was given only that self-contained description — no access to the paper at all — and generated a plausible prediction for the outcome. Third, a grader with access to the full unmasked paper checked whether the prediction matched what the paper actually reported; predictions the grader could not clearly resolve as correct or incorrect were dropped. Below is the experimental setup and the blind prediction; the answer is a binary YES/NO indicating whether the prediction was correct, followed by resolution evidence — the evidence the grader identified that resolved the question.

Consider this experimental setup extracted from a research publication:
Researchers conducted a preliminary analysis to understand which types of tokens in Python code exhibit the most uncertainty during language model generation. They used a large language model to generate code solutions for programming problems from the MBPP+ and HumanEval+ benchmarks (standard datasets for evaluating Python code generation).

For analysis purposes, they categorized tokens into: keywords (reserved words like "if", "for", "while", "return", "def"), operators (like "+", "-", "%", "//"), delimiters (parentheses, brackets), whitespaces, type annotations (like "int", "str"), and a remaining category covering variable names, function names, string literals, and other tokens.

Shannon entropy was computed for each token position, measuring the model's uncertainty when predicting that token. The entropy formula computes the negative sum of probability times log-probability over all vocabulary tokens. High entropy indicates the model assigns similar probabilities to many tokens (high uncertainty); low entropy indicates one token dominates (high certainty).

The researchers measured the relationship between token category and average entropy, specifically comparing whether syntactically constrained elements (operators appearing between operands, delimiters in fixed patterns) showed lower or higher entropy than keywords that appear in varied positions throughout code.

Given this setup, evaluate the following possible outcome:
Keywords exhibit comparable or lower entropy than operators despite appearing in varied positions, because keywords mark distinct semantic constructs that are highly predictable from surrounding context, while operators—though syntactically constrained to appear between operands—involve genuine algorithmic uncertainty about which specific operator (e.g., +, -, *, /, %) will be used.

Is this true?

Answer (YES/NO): NO